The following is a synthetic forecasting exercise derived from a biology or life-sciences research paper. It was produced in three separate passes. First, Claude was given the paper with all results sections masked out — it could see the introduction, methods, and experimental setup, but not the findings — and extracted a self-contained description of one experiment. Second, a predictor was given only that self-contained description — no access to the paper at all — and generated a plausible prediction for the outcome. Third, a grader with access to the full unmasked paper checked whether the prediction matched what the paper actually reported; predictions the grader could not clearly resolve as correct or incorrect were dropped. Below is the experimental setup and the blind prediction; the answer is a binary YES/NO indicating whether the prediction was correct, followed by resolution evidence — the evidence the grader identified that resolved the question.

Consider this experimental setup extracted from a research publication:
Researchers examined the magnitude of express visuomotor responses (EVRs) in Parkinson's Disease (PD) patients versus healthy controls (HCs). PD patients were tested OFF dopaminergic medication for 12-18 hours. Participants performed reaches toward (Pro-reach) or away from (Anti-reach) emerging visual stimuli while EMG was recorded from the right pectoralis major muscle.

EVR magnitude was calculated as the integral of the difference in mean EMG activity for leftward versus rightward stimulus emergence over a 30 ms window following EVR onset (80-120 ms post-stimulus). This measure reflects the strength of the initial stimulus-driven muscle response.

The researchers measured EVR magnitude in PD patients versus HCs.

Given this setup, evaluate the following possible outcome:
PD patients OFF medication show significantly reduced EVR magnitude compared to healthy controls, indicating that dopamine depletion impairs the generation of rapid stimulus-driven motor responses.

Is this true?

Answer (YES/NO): NO